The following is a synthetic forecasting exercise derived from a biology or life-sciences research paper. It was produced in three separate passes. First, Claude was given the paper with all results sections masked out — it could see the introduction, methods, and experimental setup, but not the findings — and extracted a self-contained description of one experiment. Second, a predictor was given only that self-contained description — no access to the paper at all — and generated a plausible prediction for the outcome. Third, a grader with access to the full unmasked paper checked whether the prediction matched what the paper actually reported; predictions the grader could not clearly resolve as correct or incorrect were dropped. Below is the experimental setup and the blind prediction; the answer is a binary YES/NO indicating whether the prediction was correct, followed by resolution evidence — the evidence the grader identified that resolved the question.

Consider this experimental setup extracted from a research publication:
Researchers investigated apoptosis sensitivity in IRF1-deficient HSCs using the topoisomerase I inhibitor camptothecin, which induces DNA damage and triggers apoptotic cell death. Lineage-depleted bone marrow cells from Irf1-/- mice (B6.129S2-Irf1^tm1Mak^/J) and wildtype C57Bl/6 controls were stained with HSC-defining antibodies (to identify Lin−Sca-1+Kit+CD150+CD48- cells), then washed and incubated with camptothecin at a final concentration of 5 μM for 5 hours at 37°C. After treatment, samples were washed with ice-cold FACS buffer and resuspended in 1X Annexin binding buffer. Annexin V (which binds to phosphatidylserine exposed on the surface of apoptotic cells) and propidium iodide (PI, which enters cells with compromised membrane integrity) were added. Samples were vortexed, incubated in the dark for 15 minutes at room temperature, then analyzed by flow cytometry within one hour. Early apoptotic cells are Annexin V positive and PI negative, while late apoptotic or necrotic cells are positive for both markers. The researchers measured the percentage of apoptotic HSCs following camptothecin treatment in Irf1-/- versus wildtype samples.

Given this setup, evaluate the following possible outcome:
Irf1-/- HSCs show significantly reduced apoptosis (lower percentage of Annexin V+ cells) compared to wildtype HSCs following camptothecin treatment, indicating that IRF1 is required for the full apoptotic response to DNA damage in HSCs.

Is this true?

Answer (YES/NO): YES